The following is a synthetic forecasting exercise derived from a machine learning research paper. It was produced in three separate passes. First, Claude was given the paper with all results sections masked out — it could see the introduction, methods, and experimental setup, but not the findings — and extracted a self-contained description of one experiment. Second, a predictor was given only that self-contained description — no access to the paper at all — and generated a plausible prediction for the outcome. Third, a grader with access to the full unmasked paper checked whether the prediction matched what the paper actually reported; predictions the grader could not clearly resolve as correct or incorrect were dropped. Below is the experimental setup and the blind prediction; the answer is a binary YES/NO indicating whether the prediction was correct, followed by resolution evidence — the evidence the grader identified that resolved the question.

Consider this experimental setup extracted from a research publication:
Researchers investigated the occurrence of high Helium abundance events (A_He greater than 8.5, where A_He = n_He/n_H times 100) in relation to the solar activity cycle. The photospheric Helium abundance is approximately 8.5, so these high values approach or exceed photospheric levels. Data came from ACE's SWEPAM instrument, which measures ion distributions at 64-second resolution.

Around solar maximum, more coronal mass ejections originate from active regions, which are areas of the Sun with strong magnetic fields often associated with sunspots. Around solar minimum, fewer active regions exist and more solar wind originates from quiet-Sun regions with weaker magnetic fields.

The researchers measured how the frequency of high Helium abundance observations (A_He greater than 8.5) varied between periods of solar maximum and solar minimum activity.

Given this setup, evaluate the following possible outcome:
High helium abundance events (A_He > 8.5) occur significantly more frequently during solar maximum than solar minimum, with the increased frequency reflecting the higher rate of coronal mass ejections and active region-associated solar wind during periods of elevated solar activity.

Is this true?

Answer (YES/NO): YES